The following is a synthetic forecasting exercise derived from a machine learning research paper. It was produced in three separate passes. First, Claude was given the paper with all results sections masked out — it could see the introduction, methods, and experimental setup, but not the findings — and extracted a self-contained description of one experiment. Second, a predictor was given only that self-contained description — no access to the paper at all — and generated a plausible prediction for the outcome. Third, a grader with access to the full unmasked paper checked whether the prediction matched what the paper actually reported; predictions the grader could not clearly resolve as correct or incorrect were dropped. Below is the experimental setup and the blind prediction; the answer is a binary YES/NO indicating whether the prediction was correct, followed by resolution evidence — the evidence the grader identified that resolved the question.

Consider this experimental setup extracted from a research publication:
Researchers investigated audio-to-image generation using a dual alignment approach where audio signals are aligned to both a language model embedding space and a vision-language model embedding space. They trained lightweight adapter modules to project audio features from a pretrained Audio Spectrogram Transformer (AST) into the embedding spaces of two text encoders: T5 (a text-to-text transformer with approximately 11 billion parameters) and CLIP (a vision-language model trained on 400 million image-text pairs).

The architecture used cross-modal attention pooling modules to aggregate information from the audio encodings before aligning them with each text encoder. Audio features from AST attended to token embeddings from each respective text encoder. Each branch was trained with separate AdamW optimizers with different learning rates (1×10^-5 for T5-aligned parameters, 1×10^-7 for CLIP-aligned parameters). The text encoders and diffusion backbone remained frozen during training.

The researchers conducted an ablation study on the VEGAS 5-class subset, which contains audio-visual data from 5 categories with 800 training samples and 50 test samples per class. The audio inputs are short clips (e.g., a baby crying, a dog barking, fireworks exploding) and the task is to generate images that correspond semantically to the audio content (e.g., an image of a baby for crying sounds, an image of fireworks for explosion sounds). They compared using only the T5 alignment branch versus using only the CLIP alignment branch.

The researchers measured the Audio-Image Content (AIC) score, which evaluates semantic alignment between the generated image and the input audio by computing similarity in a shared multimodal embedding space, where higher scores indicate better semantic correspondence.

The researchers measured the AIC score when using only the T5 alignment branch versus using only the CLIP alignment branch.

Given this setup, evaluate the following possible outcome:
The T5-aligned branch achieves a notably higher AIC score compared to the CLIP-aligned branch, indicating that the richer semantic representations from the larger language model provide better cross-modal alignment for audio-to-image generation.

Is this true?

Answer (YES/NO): YES